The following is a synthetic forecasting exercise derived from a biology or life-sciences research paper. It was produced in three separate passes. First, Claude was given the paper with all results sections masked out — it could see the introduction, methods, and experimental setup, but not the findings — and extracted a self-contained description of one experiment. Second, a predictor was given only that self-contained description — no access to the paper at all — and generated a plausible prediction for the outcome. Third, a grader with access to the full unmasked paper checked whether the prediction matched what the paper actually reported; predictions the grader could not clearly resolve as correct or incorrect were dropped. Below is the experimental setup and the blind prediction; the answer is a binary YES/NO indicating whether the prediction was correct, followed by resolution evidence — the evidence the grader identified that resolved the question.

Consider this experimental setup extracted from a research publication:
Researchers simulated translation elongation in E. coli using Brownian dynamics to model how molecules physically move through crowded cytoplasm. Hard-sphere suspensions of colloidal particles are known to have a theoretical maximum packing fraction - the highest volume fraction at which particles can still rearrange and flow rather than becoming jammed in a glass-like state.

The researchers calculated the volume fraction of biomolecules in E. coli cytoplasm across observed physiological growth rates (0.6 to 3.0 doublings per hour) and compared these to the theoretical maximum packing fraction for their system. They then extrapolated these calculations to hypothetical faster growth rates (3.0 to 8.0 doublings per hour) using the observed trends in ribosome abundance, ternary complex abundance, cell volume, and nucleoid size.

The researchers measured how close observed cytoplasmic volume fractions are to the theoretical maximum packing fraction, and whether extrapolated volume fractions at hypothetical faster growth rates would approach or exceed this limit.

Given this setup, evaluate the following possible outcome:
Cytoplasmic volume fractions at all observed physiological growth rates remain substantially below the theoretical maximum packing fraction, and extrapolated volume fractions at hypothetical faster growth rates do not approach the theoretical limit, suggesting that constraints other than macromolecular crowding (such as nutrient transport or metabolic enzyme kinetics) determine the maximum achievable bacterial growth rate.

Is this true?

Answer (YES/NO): NO